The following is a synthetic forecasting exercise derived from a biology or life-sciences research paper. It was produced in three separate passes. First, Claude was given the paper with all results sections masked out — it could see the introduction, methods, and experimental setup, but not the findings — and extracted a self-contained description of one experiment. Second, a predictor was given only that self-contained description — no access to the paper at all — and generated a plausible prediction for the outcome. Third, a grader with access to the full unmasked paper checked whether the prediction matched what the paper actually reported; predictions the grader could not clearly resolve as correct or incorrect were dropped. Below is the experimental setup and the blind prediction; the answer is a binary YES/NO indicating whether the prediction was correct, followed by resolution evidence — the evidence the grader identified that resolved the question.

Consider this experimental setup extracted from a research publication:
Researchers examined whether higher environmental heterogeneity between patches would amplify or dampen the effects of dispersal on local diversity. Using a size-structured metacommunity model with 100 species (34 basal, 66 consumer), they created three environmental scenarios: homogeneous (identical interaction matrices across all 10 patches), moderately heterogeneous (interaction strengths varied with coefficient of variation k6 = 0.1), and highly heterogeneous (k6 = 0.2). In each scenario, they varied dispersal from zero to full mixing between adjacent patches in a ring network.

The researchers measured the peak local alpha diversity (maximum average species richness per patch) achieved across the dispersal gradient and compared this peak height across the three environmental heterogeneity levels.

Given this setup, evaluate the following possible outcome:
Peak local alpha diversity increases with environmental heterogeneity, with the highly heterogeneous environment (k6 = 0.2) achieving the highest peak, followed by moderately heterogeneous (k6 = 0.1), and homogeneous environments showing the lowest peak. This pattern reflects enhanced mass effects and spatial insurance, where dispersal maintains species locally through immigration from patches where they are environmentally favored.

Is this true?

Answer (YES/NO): YES